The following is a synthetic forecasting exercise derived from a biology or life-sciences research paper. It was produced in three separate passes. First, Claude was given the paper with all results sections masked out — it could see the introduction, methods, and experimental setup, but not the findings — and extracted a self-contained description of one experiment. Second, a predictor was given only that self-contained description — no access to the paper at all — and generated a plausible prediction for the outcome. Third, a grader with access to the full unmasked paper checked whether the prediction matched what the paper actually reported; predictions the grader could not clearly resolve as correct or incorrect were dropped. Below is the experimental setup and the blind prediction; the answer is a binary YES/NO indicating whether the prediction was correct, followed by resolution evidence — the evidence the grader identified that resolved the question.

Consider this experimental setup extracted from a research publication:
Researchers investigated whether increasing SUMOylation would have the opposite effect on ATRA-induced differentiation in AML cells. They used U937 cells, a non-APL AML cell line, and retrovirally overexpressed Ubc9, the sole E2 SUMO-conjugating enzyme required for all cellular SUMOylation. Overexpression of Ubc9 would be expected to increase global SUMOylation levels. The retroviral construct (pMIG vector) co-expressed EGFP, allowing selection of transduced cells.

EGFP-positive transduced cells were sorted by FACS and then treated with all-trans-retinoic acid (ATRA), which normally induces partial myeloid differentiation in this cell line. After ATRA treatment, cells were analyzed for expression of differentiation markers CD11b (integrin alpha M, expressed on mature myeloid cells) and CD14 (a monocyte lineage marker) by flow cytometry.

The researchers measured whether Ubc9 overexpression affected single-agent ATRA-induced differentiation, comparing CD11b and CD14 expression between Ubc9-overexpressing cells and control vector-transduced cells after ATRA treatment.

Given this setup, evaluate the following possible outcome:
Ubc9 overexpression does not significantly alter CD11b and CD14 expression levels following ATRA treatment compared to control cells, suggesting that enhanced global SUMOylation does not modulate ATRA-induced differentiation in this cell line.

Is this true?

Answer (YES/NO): NO